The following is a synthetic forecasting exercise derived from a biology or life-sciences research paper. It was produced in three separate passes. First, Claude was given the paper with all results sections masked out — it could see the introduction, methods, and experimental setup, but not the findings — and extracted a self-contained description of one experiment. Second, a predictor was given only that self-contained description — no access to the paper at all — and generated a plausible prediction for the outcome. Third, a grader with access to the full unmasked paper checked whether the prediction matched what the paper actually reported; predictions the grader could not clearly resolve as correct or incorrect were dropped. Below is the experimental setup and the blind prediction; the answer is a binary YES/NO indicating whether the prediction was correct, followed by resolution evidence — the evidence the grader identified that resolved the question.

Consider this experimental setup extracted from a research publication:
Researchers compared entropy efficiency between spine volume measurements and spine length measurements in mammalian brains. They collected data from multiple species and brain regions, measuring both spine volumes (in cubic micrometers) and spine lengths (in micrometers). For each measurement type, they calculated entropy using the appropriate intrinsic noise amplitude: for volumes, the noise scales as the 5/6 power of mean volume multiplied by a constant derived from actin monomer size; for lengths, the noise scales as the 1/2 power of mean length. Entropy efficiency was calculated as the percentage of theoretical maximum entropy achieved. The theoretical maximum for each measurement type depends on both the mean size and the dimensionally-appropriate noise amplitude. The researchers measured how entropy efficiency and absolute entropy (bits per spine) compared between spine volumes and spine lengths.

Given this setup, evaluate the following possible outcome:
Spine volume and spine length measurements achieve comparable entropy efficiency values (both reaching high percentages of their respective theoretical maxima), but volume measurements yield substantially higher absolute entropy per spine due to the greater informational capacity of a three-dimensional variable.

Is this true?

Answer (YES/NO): NO